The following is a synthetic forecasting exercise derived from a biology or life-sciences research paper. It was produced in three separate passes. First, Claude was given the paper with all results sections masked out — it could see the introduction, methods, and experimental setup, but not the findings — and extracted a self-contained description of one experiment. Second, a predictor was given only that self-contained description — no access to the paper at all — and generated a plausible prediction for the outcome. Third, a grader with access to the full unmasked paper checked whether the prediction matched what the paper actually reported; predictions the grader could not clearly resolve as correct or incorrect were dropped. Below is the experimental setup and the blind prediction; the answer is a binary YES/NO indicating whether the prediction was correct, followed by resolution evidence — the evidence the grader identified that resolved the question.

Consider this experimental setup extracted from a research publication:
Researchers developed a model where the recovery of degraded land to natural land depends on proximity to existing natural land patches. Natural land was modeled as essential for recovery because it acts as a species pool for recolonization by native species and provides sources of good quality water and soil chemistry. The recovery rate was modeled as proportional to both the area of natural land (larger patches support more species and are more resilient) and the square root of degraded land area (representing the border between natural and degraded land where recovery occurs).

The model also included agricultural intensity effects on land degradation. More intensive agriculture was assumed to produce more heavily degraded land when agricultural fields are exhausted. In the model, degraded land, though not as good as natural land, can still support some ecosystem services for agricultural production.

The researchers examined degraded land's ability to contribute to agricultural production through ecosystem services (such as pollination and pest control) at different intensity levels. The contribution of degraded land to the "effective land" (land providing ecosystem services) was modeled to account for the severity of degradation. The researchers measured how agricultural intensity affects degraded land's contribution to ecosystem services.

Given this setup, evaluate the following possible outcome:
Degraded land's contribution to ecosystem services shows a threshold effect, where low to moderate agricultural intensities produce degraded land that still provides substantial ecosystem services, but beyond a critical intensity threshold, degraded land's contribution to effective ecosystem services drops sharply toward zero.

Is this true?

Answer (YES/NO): NO